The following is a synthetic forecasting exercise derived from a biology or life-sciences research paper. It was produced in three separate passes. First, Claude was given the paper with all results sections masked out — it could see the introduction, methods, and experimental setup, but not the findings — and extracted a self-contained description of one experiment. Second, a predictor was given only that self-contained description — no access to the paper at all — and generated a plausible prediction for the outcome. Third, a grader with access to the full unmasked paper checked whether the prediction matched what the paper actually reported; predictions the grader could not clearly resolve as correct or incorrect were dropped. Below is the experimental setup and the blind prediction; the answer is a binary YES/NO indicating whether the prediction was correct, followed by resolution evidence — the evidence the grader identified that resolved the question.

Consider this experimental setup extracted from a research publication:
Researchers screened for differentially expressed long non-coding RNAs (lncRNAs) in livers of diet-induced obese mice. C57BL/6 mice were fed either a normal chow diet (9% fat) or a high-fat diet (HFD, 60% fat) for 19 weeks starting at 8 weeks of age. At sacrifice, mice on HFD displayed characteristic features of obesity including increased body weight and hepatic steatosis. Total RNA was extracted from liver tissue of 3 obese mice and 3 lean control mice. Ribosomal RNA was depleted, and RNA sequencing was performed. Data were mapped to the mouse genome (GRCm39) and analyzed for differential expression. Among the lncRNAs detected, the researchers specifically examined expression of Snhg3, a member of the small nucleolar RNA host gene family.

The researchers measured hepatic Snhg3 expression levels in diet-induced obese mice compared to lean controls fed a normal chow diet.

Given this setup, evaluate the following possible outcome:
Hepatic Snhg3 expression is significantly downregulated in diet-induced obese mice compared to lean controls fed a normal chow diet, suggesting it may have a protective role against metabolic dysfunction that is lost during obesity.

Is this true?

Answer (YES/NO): NO